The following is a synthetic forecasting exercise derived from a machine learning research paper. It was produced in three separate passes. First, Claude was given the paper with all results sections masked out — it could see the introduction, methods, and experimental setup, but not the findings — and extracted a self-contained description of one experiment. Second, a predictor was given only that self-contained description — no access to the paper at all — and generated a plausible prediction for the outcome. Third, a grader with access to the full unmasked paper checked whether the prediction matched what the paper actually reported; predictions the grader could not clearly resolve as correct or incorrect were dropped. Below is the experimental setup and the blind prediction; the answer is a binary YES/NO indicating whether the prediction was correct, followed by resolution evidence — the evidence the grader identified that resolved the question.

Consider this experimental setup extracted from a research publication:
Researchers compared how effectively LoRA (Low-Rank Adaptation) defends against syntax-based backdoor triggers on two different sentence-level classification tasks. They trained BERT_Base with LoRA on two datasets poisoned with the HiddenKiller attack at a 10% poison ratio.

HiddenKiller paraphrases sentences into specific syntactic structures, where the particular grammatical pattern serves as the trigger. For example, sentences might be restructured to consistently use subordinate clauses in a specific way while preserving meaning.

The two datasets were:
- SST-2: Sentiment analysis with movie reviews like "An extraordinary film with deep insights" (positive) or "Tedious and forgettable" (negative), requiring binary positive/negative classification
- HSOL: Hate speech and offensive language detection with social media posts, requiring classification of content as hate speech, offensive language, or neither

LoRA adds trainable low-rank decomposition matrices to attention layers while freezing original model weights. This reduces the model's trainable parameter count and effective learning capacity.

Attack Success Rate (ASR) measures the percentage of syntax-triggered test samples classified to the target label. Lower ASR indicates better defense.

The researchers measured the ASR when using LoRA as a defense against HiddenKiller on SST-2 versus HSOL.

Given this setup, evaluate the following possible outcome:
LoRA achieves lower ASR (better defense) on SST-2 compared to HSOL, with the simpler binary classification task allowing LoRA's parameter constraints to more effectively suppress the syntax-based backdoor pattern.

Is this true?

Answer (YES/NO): YES